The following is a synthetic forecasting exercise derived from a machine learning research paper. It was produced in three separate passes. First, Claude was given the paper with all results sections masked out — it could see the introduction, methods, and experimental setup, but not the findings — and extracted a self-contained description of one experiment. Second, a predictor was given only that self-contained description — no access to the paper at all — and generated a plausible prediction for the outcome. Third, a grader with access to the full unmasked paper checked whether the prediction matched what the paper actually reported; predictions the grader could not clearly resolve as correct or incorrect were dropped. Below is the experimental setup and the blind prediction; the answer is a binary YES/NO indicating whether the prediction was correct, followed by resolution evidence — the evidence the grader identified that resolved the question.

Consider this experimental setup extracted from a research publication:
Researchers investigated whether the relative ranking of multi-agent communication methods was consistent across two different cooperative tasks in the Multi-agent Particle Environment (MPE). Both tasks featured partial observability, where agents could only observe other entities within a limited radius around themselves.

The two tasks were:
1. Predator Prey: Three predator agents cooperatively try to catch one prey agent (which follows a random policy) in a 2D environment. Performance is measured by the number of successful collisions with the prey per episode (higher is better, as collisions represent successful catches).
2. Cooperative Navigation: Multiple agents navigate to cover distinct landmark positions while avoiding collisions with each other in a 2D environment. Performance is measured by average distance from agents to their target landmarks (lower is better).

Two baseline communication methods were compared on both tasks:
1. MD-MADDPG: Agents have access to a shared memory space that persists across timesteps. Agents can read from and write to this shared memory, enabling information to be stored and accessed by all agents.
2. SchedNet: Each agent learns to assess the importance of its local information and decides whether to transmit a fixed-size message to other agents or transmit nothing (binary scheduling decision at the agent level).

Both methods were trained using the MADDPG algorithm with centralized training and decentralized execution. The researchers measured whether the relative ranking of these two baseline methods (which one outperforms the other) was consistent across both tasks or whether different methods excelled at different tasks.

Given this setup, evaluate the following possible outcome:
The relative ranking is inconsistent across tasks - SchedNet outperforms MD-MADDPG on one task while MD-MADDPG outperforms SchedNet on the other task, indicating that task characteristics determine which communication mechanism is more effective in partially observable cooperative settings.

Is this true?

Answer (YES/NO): NO